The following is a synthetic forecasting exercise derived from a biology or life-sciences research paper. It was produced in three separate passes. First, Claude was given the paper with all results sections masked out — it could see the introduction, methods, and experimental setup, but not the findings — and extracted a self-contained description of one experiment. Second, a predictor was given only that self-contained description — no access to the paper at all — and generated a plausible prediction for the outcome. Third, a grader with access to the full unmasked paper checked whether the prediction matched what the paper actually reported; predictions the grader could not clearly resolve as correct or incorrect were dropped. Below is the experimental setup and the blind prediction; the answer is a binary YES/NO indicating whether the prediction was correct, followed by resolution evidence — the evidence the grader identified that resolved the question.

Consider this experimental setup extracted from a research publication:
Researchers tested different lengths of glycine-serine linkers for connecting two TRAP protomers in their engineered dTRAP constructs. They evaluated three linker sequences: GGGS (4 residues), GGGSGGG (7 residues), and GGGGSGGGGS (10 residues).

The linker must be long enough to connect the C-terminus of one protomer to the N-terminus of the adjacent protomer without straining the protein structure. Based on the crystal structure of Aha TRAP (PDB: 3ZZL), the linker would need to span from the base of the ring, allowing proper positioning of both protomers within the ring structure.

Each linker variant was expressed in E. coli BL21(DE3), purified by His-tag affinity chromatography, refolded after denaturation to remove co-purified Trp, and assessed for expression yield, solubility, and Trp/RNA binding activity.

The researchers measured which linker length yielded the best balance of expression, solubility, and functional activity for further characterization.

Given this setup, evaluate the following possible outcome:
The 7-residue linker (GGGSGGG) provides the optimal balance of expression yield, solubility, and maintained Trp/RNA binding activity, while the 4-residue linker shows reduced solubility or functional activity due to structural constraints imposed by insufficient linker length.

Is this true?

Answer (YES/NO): NO